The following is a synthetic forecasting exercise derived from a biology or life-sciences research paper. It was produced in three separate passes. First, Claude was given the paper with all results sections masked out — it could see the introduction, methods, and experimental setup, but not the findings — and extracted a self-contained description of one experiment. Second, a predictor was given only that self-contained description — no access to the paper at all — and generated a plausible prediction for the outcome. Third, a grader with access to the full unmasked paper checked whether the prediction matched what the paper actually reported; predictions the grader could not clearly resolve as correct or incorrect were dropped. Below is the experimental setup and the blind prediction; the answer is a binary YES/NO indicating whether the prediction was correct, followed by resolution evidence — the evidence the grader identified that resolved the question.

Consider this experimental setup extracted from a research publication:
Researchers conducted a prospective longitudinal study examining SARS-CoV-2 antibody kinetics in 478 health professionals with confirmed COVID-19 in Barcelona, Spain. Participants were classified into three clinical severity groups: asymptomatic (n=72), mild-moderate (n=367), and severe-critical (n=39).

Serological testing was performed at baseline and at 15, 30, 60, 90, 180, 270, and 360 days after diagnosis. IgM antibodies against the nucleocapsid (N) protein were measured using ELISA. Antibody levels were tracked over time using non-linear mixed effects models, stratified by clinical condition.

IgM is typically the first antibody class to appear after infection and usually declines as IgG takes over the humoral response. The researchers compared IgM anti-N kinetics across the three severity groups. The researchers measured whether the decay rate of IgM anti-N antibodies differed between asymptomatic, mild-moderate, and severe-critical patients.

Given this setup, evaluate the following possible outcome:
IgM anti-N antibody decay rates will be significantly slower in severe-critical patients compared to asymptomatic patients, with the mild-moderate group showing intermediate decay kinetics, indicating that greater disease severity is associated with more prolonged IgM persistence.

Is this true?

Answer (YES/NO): NO